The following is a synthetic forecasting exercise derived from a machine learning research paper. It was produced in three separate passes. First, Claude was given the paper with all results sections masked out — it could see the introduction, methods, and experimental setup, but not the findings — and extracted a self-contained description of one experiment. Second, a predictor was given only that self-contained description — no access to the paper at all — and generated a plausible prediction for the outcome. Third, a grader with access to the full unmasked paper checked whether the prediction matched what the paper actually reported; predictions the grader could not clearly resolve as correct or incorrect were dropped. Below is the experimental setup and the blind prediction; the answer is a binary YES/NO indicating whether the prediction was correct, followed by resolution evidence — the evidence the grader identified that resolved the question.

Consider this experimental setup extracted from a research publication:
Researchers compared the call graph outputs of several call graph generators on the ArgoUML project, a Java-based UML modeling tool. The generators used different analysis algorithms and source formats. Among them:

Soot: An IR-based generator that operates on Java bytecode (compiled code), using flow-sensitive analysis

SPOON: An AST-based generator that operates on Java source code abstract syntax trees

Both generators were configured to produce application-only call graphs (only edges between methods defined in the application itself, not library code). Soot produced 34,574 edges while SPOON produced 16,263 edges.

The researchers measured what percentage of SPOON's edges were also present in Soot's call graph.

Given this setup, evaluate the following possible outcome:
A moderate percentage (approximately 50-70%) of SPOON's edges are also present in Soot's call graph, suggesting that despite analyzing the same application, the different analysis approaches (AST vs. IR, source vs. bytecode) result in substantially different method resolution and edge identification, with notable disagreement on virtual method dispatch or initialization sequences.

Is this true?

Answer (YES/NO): NO